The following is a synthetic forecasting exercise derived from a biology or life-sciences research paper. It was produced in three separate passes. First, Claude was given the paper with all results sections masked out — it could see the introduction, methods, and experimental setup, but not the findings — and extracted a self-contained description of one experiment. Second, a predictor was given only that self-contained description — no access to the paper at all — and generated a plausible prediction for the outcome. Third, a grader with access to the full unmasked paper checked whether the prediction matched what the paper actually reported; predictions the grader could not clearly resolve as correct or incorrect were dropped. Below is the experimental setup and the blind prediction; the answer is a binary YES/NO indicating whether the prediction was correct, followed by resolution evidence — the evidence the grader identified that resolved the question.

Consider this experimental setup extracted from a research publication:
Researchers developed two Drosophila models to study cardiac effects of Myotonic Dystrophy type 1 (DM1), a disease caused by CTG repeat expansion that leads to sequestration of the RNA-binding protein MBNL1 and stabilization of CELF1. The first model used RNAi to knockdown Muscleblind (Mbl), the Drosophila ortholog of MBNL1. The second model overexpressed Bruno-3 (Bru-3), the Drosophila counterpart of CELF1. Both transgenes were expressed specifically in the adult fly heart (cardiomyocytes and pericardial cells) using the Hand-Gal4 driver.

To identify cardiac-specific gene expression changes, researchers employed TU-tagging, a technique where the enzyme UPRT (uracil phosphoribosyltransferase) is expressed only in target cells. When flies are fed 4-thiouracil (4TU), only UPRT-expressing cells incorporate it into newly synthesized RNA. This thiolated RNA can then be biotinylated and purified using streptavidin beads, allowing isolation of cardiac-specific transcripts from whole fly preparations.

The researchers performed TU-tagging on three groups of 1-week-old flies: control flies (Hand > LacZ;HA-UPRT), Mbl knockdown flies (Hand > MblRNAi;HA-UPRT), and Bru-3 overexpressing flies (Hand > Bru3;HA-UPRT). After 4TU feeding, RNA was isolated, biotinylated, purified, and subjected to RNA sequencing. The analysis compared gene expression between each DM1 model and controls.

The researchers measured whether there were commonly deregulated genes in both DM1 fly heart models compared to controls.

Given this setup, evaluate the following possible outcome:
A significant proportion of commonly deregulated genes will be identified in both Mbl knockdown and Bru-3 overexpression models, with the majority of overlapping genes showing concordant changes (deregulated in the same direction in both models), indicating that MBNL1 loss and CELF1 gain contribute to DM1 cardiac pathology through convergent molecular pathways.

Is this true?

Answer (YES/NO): YES